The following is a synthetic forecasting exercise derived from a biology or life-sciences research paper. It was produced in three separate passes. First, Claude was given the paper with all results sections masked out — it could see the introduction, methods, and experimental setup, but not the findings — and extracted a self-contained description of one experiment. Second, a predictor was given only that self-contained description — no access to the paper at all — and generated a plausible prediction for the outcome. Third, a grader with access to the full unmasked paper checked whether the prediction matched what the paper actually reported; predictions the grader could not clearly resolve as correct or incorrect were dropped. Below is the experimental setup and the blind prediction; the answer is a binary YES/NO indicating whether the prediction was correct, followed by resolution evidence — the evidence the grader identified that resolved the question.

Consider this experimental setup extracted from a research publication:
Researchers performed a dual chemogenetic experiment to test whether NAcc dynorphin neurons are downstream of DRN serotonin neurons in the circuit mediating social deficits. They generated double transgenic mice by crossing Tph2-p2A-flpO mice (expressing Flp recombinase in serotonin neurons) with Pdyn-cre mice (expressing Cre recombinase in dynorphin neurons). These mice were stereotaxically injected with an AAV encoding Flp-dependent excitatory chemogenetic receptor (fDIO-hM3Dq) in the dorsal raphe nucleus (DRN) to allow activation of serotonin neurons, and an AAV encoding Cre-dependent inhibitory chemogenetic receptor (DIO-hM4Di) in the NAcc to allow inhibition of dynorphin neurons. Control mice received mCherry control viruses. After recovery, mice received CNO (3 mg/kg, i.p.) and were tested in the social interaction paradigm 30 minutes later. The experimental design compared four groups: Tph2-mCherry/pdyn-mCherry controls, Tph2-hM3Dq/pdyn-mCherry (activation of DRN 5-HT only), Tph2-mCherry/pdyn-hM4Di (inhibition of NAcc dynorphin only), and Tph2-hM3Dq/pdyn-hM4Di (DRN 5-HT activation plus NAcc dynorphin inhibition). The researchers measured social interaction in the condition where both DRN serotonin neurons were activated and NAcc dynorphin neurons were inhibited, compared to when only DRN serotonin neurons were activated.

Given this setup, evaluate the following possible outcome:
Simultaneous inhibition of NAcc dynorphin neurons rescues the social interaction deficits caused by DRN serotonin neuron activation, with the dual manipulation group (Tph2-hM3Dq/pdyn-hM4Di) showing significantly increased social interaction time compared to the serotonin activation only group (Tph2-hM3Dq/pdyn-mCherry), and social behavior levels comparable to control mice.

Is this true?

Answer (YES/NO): YES